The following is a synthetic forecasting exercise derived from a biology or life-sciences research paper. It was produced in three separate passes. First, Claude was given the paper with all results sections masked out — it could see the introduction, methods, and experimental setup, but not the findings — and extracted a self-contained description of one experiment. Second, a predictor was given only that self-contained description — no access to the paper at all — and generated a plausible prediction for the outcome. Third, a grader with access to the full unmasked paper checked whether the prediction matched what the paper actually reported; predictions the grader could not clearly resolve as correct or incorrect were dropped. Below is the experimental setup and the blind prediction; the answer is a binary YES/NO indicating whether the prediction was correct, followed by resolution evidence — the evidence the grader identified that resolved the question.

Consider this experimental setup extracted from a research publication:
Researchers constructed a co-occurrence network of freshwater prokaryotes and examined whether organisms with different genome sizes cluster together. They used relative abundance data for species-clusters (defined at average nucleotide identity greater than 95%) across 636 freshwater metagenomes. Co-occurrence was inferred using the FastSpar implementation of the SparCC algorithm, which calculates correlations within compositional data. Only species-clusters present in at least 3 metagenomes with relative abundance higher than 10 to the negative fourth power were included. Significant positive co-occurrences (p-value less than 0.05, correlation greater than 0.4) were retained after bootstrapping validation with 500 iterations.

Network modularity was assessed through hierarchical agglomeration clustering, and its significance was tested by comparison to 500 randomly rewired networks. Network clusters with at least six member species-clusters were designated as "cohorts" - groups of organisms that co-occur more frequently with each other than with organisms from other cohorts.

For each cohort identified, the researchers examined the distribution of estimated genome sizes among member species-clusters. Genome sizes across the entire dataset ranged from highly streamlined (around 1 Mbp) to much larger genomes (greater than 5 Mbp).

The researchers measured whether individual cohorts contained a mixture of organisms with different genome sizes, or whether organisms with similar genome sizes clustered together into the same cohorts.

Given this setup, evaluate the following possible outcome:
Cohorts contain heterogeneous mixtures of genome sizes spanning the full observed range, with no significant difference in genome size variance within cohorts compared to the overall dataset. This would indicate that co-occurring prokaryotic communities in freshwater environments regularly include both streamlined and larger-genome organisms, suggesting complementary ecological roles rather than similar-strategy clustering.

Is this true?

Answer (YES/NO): NO